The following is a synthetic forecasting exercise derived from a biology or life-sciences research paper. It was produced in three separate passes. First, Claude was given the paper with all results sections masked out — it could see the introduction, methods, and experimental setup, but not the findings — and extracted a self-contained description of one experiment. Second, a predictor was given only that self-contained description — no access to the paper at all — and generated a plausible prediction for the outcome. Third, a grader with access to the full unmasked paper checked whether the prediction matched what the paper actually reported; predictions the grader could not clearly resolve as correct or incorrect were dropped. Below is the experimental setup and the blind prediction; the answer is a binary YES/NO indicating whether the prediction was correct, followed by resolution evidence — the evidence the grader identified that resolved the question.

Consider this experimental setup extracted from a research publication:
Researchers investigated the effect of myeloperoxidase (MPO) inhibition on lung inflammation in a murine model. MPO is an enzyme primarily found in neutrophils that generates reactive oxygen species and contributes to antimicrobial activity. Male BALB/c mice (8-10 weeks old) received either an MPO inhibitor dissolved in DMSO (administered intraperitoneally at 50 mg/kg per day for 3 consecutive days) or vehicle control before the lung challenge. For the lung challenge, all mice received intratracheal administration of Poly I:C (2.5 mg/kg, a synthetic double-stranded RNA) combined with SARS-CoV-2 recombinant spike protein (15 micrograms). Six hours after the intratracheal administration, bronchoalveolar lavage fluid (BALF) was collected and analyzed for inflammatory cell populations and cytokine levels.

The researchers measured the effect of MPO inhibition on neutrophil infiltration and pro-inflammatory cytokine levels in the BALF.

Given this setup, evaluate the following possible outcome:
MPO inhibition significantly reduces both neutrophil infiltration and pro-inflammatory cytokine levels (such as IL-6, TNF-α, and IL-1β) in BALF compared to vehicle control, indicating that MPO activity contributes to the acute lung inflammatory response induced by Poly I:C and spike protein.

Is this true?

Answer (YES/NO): NO